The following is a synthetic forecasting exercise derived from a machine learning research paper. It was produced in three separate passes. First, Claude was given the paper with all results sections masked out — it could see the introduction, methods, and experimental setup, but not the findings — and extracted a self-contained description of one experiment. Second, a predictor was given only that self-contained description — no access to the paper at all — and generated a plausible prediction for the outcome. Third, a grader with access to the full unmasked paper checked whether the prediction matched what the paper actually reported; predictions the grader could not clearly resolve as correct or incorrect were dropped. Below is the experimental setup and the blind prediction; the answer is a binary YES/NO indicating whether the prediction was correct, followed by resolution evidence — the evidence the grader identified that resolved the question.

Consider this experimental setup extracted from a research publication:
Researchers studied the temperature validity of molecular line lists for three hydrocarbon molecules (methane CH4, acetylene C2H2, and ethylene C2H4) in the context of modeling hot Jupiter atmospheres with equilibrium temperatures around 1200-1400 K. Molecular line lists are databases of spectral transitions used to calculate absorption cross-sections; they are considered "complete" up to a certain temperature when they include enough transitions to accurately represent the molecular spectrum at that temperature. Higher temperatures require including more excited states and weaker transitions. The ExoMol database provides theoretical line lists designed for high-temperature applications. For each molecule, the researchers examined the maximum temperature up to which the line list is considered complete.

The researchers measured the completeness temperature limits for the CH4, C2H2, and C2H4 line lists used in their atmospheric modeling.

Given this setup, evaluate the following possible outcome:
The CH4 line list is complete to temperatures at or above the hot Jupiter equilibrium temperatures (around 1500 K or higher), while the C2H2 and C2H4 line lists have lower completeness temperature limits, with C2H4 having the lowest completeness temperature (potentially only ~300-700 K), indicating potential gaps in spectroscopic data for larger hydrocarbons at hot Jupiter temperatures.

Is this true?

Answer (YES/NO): NO